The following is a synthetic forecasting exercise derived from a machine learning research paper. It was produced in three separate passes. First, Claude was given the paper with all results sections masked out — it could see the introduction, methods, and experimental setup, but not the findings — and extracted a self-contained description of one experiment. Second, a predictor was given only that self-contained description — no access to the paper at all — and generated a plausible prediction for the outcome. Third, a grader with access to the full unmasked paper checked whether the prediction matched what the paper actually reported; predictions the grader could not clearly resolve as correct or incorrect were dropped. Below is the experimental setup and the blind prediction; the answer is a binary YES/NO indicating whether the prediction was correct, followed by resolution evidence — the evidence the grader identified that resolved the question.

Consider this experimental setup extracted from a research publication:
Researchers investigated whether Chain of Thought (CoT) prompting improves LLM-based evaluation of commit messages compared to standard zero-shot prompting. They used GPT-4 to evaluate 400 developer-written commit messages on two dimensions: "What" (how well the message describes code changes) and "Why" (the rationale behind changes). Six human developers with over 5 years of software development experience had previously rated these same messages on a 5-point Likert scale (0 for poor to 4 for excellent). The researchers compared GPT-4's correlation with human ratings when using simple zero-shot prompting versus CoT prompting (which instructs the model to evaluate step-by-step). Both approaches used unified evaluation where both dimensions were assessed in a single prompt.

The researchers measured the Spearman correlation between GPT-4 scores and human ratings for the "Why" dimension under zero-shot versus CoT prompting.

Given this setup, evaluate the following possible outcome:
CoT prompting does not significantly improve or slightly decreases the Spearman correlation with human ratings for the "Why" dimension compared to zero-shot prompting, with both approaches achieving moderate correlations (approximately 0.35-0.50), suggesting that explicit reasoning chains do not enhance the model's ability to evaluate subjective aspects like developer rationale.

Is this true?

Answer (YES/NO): NO